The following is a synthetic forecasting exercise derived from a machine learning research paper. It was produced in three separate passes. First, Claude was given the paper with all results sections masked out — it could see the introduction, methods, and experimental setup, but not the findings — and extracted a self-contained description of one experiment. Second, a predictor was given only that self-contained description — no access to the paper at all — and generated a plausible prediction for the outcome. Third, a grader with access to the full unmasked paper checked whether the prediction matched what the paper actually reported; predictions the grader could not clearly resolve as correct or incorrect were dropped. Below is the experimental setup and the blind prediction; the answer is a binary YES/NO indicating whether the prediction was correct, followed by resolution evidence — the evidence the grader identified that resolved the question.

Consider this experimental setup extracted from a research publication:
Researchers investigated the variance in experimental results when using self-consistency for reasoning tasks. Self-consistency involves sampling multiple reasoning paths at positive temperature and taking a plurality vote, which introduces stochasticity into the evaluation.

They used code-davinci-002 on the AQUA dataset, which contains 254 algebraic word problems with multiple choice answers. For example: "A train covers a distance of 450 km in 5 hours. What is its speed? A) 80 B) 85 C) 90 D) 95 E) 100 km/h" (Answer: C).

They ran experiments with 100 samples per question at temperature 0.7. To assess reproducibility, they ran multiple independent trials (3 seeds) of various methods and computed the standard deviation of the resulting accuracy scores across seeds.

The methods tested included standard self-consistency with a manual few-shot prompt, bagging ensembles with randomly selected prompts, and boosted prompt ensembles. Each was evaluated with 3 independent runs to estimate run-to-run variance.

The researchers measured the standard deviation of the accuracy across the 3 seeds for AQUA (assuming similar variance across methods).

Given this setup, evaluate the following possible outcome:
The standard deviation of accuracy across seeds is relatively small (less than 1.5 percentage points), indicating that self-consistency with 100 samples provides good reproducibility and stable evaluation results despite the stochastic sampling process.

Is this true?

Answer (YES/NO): YES